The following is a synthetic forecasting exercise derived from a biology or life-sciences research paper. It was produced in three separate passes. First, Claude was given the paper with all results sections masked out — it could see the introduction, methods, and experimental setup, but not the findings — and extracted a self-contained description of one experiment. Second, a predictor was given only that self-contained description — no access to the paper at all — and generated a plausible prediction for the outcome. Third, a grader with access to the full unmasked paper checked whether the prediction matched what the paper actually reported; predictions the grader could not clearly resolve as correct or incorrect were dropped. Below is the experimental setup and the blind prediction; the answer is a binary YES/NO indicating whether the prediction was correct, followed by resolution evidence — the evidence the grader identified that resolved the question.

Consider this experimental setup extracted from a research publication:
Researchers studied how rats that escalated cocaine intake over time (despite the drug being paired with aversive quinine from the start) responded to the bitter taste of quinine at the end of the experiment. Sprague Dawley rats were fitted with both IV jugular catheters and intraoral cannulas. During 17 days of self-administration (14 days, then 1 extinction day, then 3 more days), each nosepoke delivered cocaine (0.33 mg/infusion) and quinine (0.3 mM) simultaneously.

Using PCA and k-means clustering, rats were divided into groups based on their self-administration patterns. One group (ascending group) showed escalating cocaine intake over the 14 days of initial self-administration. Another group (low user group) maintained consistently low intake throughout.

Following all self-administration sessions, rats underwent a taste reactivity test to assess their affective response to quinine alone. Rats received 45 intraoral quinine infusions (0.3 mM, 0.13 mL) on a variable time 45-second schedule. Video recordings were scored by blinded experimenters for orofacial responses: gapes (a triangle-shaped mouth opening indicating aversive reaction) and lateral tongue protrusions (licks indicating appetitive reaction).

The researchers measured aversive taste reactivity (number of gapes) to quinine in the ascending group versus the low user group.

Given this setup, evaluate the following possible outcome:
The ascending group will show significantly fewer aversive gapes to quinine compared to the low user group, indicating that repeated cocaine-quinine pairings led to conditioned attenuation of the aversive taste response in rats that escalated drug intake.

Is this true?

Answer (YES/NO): NO